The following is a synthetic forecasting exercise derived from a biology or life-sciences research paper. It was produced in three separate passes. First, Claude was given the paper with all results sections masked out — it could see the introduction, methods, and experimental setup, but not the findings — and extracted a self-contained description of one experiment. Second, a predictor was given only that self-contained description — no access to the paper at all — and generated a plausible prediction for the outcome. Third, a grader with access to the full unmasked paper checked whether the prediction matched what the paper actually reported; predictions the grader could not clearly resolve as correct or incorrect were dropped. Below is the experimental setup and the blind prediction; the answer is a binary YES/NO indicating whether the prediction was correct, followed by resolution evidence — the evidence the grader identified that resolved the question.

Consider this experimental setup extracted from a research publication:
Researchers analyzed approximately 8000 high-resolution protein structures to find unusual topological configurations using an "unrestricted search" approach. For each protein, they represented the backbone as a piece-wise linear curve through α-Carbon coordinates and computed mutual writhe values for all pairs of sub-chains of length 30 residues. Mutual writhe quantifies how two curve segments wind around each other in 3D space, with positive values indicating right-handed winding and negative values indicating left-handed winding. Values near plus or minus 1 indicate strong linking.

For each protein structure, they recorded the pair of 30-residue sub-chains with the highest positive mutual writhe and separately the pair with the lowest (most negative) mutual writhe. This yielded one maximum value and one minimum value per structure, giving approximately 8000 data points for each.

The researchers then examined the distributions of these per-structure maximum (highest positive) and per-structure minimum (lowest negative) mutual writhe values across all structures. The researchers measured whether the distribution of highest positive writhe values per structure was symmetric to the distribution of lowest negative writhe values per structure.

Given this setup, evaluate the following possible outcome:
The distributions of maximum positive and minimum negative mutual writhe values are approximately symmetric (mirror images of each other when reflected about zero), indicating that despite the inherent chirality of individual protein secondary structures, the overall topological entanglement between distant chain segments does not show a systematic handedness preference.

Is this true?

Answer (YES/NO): NO